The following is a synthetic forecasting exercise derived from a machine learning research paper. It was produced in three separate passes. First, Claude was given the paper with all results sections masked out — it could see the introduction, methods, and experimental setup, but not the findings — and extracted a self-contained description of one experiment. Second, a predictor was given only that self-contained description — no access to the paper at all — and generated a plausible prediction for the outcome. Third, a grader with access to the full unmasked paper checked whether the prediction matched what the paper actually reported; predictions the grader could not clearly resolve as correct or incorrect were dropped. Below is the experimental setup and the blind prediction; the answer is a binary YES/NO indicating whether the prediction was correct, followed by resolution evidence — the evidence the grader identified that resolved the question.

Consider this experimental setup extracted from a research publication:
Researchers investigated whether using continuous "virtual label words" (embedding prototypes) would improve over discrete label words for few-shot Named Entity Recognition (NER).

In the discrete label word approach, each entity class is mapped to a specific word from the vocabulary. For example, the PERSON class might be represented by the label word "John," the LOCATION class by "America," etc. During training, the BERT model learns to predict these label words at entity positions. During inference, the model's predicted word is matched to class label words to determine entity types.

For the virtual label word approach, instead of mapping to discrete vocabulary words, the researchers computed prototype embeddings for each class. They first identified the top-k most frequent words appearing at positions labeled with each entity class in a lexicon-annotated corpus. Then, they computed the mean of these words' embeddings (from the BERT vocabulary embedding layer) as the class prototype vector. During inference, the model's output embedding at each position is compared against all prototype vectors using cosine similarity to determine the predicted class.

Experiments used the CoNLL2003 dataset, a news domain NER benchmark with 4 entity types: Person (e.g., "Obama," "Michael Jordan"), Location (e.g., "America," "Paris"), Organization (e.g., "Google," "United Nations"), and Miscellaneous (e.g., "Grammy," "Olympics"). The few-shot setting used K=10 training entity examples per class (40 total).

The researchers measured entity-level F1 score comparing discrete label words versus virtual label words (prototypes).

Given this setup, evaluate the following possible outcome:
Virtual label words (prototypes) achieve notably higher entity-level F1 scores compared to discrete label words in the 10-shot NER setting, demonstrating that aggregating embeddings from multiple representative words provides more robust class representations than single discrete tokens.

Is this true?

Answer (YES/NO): YES